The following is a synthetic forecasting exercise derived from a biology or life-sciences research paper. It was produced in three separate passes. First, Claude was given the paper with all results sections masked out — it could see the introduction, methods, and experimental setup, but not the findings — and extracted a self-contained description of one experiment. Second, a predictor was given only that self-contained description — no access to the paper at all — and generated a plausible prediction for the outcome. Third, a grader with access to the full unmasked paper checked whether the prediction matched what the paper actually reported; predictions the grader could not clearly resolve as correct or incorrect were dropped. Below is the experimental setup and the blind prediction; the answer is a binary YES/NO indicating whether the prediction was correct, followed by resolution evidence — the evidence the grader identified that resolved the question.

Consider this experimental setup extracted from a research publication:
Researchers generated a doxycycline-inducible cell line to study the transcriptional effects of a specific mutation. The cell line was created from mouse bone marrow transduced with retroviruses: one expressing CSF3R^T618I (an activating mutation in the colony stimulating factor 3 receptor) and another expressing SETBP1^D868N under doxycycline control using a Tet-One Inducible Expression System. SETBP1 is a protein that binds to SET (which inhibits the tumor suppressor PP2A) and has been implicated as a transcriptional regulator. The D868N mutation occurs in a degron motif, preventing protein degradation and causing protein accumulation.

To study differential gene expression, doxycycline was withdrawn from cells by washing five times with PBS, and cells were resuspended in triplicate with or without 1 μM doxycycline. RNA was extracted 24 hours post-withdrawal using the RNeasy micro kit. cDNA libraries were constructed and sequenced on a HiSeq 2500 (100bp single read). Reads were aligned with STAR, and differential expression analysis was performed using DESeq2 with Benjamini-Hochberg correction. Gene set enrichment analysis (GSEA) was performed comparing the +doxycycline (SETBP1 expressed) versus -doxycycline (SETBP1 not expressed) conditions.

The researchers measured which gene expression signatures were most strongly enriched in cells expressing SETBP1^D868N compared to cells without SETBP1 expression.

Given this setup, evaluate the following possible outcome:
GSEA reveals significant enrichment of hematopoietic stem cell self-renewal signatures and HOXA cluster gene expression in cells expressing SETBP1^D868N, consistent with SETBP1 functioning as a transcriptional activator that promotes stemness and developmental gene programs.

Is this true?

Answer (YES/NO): NO